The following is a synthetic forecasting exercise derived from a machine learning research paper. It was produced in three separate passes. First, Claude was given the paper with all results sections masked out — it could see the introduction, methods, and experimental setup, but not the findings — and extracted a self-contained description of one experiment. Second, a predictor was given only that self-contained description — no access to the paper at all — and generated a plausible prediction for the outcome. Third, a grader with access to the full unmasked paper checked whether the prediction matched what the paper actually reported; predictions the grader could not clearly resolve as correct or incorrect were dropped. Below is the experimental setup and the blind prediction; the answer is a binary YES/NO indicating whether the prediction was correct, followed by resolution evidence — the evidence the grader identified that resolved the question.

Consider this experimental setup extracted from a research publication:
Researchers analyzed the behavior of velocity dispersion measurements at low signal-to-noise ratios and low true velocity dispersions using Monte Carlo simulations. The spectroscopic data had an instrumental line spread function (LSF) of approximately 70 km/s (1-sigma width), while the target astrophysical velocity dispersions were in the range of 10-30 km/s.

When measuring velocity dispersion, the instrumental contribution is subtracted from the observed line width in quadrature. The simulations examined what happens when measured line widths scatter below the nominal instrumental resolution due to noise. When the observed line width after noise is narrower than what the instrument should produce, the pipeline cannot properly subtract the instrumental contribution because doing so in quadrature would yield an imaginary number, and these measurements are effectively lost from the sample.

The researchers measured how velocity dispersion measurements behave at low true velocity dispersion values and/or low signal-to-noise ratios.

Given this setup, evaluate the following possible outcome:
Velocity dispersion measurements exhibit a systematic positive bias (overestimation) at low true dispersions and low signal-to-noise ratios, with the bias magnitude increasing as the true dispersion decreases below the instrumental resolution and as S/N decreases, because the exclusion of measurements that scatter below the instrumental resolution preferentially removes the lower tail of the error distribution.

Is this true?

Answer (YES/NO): YES